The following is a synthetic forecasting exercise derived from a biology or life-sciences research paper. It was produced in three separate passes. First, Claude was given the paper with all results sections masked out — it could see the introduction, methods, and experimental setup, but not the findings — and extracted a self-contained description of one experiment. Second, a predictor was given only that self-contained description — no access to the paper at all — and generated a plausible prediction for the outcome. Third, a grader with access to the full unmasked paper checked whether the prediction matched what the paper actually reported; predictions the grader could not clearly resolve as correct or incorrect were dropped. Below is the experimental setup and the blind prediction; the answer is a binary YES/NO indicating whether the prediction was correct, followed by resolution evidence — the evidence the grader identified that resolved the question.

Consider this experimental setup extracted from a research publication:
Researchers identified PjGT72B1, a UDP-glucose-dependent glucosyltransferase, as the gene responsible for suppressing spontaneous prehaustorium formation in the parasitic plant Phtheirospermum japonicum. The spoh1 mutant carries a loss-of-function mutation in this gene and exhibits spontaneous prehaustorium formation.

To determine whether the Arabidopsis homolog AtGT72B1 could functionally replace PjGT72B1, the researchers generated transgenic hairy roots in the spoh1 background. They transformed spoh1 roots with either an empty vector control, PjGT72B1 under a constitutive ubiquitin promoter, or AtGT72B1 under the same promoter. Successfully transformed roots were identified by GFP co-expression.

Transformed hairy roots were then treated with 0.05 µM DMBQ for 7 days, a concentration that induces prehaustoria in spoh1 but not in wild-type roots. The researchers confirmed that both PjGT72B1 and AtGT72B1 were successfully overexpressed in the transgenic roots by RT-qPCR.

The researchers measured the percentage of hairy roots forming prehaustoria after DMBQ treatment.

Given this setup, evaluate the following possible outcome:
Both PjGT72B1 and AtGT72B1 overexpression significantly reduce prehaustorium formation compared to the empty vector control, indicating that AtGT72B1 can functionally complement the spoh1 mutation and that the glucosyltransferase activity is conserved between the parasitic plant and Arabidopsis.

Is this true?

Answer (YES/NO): NO